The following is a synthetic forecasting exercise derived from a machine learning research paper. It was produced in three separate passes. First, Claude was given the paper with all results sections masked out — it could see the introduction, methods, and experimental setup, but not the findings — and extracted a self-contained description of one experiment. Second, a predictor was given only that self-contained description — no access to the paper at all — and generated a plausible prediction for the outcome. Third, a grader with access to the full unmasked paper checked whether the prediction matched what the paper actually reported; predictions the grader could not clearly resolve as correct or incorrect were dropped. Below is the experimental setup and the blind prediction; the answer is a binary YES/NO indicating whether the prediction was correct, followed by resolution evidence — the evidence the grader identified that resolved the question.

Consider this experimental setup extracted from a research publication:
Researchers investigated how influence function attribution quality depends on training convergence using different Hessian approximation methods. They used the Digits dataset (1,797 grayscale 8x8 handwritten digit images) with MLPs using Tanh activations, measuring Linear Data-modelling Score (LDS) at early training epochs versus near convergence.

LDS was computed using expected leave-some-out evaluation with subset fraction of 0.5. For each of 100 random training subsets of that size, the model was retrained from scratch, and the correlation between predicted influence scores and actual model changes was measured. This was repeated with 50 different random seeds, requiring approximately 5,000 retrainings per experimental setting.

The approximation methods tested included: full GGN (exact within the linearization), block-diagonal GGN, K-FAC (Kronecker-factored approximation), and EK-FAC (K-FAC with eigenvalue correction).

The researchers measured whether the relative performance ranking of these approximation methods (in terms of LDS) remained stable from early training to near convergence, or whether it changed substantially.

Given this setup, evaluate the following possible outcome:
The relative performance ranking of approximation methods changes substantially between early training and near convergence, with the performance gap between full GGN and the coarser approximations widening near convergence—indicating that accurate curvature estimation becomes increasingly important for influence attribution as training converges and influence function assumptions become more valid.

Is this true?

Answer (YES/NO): NO